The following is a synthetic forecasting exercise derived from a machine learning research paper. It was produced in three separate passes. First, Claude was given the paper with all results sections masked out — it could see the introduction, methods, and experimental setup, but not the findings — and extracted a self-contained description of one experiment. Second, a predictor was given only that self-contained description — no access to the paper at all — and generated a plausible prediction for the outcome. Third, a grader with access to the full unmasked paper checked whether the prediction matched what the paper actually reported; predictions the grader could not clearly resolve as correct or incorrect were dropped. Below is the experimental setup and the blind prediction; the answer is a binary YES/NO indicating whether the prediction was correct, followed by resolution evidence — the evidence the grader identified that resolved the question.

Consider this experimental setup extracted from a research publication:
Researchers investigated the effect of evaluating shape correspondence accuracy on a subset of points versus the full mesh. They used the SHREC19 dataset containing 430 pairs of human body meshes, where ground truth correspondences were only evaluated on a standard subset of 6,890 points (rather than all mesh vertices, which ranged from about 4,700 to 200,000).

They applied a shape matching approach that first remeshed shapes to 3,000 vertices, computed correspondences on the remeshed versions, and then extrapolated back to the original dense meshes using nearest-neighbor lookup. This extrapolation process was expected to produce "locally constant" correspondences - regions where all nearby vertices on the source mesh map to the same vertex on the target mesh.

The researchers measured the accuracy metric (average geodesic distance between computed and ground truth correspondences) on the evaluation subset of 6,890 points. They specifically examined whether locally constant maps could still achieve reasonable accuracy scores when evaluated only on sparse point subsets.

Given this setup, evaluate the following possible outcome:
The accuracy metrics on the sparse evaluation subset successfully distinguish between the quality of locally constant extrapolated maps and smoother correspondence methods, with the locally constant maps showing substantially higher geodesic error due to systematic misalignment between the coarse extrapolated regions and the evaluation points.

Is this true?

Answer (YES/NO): NO